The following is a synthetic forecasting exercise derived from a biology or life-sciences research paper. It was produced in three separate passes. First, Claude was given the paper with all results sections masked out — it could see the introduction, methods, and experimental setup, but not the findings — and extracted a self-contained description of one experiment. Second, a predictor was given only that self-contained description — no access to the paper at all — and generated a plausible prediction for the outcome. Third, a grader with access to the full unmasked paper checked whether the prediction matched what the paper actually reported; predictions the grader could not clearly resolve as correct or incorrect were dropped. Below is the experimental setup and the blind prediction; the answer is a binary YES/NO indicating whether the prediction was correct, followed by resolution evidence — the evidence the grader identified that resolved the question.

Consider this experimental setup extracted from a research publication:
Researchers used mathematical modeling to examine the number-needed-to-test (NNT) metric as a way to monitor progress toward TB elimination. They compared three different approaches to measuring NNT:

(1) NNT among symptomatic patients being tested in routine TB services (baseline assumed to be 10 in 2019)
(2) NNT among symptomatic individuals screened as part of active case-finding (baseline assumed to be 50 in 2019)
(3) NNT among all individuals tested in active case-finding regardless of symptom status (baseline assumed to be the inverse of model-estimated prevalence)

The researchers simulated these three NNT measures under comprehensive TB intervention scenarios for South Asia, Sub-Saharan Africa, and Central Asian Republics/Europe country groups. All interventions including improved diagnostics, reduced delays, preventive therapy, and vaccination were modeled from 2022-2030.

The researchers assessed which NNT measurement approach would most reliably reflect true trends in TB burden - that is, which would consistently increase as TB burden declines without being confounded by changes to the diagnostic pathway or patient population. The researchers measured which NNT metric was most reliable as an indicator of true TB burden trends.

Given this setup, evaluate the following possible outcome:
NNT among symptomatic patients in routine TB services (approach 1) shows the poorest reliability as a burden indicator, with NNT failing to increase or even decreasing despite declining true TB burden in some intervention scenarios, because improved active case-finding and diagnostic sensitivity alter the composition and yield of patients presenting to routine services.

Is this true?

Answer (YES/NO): NO